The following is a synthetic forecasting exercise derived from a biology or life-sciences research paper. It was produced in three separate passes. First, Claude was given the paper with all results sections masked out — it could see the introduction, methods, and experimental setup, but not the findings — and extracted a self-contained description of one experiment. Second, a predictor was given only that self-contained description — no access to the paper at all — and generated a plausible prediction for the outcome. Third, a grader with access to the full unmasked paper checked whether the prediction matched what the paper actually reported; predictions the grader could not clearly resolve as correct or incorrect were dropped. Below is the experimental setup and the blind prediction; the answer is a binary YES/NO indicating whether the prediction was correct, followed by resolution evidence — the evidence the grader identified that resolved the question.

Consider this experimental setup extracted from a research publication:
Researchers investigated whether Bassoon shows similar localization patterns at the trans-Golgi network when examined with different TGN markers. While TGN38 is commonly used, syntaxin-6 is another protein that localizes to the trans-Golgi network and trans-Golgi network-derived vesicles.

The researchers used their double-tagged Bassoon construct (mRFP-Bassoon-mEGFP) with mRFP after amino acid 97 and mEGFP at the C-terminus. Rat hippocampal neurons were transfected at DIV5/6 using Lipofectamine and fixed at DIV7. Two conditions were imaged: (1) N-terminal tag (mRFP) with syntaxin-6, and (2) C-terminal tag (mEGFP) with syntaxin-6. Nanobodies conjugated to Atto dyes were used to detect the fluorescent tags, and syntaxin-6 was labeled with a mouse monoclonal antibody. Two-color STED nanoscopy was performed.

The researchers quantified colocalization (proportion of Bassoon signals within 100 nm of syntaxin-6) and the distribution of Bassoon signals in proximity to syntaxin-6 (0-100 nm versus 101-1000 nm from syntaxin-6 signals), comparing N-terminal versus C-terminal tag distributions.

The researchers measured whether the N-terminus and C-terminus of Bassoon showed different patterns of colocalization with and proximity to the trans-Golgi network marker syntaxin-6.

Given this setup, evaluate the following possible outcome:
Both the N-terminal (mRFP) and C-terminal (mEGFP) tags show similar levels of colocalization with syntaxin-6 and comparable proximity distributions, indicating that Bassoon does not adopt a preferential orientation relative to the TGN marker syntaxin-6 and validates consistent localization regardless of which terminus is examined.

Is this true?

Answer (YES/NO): NO